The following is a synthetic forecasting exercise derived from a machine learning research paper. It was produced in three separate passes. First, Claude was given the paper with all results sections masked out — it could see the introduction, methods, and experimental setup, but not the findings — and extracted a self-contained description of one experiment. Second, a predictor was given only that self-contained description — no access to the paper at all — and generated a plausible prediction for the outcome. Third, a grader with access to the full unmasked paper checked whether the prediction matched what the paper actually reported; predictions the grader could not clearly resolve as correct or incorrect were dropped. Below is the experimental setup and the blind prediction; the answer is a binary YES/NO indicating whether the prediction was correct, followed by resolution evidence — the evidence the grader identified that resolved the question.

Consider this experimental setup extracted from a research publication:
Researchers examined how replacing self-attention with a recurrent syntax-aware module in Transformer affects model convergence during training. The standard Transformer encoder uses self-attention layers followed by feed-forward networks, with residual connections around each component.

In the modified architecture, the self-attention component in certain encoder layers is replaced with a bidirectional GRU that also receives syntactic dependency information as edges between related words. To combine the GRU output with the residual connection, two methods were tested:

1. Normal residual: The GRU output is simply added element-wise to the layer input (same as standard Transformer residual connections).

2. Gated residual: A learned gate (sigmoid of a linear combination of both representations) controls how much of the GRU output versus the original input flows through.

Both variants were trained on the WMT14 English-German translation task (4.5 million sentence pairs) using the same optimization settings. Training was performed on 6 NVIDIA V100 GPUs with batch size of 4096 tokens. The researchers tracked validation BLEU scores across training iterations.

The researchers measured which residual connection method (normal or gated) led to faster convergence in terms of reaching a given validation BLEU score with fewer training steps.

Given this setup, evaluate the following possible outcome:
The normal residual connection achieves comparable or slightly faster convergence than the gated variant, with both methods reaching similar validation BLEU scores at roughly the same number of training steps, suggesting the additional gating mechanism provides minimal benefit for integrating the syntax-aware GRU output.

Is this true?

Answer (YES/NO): NO